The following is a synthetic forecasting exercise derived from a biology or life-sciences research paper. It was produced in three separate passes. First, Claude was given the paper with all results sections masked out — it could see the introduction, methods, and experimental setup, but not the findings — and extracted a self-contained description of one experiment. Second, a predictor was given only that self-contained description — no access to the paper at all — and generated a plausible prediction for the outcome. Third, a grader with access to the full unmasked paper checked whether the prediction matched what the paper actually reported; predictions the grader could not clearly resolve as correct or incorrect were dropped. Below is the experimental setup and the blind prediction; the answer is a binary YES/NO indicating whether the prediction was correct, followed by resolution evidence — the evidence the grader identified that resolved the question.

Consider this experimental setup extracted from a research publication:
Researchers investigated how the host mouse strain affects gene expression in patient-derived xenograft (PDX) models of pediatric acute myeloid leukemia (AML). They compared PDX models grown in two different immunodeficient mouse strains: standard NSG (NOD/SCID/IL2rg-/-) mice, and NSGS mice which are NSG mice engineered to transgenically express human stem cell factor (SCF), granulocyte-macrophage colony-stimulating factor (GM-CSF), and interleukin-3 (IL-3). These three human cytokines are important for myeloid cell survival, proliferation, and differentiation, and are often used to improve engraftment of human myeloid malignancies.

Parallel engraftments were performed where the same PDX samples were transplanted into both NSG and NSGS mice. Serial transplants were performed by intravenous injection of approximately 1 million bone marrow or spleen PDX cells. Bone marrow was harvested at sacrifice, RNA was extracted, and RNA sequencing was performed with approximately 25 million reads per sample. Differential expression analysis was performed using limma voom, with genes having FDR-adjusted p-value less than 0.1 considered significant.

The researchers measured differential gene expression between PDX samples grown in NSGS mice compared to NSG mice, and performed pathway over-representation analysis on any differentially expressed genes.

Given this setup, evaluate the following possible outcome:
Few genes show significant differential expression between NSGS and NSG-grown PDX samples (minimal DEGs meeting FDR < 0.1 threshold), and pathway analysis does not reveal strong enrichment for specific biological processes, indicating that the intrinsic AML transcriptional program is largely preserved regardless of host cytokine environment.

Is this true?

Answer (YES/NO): NO